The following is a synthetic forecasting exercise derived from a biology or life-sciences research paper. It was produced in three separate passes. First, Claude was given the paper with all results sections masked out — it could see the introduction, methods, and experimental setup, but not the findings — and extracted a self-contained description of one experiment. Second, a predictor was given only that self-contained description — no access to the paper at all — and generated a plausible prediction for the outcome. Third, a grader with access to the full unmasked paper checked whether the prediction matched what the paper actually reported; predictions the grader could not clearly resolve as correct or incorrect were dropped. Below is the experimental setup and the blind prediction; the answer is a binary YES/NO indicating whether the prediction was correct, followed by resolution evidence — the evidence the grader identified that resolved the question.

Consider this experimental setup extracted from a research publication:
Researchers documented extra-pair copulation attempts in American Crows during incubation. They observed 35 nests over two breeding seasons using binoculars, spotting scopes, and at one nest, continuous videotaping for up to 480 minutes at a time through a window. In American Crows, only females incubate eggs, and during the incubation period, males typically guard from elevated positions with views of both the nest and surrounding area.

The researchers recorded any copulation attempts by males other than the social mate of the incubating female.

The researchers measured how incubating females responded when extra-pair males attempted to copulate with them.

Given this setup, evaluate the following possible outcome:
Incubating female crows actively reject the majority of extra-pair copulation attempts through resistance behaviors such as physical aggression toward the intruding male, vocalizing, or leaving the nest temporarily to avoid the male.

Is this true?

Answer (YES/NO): YES